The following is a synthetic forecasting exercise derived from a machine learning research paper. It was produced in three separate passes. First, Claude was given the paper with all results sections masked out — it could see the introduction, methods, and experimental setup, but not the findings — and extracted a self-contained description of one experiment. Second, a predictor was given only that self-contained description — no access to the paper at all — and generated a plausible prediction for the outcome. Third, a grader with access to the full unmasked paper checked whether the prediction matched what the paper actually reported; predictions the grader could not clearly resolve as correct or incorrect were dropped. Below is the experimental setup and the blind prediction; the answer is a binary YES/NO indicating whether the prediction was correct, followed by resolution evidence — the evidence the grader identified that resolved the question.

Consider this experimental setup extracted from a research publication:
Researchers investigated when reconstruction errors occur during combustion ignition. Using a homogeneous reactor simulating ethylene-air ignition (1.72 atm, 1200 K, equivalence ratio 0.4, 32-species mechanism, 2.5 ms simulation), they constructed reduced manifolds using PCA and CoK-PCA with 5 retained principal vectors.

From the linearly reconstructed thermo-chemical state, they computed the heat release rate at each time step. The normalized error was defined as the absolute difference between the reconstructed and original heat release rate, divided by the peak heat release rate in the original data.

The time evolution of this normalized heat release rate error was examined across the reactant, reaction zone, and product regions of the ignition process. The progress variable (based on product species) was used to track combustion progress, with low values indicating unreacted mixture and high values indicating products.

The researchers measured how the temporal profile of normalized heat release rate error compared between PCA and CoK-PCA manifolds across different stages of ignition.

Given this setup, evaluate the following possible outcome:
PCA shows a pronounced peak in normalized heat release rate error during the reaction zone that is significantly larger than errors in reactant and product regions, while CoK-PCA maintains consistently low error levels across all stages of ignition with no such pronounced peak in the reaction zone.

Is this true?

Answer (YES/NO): NO